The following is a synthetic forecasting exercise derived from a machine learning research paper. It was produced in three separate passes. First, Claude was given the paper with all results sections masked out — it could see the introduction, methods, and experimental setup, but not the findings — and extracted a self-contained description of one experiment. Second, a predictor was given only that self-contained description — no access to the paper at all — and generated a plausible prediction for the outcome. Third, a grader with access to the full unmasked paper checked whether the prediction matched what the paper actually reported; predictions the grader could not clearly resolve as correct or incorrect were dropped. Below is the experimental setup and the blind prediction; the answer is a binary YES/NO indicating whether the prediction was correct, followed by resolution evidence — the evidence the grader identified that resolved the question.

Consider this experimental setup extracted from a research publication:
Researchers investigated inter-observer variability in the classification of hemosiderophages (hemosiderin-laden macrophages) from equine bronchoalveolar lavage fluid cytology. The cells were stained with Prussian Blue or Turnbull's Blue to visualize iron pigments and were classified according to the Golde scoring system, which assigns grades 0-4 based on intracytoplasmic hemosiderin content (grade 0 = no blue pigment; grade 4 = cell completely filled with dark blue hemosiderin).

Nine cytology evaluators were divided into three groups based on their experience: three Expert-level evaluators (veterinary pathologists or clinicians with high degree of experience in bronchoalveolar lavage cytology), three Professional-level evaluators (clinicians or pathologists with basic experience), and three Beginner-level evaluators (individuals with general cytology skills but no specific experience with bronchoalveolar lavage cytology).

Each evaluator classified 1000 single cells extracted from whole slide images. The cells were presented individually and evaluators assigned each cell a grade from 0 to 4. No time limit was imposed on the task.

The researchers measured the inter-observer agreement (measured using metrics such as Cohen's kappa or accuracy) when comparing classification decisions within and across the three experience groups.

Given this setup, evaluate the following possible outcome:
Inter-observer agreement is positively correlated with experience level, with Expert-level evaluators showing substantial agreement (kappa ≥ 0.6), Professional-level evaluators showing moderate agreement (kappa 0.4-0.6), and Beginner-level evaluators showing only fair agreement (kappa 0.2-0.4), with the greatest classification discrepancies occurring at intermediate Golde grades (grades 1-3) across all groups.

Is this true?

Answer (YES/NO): NO